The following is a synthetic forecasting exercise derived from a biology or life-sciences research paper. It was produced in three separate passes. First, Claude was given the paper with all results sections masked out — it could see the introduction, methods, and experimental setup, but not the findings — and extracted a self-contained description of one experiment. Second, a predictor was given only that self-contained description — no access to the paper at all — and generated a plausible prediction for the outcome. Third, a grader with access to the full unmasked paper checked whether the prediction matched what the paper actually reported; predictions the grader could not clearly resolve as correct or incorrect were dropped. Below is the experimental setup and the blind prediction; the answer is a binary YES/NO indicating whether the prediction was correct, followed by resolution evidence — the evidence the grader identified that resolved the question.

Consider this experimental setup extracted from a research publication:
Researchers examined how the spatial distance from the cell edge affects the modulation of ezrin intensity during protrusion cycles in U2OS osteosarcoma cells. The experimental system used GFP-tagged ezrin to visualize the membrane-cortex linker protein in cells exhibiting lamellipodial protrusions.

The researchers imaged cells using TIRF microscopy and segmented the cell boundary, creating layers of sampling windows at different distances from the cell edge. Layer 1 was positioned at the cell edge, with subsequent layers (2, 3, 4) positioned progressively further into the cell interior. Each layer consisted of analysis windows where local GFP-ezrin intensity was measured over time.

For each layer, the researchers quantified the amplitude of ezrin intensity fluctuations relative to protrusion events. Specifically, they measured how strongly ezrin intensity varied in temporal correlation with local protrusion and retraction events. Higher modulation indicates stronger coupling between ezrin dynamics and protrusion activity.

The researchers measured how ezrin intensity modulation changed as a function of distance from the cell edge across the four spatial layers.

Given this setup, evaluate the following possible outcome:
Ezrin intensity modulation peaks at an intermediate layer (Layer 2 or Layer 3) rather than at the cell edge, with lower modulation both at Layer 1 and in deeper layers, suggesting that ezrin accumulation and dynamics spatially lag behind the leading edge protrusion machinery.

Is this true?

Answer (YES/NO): NO